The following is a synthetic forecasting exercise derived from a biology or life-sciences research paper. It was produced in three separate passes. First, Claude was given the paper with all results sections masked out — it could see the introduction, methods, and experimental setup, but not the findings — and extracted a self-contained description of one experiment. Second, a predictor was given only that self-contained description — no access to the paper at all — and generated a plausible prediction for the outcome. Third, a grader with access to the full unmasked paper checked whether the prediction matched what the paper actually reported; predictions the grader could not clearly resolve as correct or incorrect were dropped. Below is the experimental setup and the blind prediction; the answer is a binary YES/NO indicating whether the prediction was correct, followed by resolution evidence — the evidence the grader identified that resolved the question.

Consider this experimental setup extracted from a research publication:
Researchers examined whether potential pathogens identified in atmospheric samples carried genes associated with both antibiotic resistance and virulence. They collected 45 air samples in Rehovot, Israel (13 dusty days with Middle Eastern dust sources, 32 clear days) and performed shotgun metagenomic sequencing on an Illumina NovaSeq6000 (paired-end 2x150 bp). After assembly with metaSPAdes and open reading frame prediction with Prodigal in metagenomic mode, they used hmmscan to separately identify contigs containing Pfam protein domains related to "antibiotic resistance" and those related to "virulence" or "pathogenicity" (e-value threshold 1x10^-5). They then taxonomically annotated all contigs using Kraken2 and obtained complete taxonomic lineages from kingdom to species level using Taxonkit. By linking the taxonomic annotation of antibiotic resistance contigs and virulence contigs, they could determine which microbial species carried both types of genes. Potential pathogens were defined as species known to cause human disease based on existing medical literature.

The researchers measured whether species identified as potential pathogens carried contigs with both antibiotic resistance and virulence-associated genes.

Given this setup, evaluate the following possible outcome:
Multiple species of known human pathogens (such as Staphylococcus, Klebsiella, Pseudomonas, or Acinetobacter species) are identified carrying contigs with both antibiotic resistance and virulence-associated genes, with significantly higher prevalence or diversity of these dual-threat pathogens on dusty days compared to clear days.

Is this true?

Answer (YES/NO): NO